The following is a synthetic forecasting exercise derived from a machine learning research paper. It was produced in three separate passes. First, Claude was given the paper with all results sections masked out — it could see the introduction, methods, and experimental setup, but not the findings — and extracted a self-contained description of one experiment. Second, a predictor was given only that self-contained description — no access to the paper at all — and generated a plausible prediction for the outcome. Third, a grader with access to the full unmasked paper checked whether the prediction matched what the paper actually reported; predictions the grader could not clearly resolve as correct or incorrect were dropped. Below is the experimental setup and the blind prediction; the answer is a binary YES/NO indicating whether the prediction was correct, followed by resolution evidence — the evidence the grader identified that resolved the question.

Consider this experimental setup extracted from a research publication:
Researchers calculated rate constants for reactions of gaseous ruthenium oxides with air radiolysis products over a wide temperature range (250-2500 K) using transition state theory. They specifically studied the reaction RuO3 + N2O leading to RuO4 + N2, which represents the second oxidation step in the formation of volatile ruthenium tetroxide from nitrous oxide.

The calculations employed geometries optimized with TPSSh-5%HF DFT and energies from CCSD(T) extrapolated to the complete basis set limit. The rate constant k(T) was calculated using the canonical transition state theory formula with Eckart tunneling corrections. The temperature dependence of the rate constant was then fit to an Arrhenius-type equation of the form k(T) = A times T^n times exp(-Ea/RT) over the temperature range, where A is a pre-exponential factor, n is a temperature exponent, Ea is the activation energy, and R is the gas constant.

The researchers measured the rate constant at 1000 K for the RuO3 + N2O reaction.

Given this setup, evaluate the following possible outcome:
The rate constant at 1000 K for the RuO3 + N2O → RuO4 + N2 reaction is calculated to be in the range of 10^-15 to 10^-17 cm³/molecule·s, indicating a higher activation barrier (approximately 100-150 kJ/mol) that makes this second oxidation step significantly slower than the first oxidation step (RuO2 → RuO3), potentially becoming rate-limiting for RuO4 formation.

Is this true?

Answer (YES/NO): NO